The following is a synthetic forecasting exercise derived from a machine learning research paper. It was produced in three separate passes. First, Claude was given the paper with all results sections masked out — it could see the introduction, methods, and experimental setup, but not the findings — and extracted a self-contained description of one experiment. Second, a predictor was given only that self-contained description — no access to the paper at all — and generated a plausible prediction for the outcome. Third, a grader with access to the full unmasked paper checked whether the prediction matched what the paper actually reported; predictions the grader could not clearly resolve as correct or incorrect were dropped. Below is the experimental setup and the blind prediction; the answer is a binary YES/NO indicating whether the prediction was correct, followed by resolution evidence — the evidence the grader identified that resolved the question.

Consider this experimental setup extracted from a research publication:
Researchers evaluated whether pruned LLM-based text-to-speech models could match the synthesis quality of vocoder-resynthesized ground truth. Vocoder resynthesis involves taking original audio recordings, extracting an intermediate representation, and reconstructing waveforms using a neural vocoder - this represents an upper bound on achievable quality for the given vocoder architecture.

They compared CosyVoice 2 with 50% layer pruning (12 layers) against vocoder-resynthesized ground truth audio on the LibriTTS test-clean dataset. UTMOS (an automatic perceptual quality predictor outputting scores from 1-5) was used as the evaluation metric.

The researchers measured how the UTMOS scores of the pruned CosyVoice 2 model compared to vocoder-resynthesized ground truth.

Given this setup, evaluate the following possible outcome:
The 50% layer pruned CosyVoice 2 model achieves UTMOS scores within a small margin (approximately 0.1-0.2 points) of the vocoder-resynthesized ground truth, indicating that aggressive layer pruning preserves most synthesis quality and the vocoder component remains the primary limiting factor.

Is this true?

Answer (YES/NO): NO